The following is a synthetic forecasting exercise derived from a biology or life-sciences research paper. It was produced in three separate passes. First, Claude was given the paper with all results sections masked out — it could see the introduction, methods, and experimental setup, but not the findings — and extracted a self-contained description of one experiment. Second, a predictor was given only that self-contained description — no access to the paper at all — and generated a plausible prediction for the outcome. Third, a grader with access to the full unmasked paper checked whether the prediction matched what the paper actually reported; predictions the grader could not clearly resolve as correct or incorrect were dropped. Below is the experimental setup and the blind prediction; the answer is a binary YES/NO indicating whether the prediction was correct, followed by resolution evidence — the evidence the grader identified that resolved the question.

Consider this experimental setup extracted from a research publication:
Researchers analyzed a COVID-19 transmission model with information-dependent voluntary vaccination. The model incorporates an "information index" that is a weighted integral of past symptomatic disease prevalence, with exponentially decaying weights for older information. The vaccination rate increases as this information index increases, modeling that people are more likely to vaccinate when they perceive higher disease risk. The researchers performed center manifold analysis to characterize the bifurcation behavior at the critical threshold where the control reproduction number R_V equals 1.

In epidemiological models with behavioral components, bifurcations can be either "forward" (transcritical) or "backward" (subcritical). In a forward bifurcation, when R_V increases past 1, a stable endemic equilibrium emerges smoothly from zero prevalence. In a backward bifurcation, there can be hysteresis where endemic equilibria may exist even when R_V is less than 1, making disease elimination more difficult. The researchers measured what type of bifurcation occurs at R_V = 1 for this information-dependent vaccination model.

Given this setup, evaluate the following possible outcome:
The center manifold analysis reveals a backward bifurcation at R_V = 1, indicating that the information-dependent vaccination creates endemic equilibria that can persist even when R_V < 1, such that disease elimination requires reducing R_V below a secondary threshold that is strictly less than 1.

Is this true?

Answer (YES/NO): NO